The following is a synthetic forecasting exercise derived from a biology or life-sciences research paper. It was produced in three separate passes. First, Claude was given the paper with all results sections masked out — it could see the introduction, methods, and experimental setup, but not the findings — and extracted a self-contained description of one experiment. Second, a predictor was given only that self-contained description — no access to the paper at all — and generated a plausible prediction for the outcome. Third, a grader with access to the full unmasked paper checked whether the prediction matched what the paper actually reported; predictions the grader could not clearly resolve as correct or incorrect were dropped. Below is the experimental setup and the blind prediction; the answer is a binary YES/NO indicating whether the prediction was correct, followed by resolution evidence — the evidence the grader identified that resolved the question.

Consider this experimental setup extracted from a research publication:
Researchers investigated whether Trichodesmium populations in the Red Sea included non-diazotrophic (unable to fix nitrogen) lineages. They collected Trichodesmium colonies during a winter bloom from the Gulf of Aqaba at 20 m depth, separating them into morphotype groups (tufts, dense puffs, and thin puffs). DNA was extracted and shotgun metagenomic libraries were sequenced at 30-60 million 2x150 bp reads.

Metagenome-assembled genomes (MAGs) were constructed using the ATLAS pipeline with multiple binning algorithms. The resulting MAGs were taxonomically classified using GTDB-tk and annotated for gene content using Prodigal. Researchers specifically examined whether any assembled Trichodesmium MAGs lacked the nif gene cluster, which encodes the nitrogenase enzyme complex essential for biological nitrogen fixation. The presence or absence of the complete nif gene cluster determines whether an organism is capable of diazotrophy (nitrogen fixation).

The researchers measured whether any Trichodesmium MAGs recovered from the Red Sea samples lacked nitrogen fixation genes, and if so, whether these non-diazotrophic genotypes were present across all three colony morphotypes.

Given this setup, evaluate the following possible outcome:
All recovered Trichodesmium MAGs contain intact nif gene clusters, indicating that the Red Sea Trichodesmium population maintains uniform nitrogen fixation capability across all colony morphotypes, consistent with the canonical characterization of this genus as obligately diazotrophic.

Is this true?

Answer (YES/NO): NO